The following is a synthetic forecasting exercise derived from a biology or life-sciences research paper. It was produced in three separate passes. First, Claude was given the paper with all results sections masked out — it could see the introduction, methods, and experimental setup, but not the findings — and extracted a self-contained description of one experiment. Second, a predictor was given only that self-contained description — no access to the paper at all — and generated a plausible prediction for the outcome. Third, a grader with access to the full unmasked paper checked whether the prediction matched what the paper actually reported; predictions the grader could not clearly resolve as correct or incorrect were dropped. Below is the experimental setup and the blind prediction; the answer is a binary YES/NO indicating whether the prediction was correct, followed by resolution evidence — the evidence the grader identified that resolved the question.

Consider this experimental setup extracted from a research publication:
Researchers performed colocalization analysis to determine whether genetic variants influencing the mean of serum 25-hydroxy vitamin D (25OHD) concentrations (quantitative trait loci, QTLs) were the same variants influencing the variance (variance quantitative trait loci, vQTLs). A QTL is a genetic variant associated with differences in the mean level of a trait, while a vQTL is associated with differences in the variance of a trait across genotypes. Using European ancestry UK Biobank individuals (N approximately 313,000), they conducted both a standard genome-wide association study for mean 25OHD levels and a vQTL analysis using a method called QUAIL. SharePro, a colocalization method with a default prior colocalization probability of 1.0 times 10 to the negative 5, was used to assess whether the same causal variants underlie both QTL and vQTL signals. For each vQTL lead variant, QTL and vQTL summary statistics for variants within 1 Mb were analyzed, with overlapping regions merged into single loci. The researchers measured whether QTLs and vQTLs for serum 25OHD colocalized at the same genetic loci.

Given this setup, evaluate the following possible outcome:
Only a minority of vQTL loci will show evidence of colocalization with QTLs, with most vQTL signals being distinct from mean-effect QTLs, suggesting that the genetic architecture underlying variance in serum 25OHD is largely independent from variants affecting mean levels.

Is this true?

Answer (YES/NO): NO